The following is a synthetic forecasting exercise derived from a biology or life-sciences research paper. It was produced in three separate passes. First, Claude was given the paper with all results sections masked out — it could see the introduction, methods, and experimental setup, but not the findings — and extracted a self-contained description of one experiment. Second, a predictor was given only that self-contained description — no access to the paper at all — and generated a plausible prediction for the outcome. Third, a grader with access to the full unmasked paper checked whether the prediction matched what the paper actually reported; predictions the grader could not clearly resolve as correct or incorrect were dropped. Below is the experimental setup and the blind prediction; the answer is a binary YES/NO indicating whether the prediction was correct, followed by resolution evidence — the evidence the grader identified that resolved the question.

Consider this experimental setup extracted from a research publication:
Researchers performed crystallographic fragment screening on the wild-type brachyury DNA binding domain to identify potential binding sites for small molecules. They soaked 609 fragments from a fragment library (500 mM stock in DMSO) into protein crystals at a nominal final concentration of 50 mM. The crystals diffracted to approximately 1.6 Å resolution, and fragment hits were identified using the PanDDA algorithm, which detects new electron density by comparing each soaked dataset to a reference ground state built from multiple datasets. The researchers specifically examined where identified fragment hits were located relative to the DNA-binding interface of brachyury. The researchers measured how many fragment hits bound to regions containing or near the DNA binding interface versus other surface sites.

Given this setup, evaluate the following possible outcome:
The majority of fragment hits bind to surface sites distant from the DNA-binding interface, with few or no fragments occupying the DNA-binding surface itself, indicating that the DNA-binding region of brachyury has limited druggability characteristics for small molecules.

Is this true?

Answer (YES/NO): YES